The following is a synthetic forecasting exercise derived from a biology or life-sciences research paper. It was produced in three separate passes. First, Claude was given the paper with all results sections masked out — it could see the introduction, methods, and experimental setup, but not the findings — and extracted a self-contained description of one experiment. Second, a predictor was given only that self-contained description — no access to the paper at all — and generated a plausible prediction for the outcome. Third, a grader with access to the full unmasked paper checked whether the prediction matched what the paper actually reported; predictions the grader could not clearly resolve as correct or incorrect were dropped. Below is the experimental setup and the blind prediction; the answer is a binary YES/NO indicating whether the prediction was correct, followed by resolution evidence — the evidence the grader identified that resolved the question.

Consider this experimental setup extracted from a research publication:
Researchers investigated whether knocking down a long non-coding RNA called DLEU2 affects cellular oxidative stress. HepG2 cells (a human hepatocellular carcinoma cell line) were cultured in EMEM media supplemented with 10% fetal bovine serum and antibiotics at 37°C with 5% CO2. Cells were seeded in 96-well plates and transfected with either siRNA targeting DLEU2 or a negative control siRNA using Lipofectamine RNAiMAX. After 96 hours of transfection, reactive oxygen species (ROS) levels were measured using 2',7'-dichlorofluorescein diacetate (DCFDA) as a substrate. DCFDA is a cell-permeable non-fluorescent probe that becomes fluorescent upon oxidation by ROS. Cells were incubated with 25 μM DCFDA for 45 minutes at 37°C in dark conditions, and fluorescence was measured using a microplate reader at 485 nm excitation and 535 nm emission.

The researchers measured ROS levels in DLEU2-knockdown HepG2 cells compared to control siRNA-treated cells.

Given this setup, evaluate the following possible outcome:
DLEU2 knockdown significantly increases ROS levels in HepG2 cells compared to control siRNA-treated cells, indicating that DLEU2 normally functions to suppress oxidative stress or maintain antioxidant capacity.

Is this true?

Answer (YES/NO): YES